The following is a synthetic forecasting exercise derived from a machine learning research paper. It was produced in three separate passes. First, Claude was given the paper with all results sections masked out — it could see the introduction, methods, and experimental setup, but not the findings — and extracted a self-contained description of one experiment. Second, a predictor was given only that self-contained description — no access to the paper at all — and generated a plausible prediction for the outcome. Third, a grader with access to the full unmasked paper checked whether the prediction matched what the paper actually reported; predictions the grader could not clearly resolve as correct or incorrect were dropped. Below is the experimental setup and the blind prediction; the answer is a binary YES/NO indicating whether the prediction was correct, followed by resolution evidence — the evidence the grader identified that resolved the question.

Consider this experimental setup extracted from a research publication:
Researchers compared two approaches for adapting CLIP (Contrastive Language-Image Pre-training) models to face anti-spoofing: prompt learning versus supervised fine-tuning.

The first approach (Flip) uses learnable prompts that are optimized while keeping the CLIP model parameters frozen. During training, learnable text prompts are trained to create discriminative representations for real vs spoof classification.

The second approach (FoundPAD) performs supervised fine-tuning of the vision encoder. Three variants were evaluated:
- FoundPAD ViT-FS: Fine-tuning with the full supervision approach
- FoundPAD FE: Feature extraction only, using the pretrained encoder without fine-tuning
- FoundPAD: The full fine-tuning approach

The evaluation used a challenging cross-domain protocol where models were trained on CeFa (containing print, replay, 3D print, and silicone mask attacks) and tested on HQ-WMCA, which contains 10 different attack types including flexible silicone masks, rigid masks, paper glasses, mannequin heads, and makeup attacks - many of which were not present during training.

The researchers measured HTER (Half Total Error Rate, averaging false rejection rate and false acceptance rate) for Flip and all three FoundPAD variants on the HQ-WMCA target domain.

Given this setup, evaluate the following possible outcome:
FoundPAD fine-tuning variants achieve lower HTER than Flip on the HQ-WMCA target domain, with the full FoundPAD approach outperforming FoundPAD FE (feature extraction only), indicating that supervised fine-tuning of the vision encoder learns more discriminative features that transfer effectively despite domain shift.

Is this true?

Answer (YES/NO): NO